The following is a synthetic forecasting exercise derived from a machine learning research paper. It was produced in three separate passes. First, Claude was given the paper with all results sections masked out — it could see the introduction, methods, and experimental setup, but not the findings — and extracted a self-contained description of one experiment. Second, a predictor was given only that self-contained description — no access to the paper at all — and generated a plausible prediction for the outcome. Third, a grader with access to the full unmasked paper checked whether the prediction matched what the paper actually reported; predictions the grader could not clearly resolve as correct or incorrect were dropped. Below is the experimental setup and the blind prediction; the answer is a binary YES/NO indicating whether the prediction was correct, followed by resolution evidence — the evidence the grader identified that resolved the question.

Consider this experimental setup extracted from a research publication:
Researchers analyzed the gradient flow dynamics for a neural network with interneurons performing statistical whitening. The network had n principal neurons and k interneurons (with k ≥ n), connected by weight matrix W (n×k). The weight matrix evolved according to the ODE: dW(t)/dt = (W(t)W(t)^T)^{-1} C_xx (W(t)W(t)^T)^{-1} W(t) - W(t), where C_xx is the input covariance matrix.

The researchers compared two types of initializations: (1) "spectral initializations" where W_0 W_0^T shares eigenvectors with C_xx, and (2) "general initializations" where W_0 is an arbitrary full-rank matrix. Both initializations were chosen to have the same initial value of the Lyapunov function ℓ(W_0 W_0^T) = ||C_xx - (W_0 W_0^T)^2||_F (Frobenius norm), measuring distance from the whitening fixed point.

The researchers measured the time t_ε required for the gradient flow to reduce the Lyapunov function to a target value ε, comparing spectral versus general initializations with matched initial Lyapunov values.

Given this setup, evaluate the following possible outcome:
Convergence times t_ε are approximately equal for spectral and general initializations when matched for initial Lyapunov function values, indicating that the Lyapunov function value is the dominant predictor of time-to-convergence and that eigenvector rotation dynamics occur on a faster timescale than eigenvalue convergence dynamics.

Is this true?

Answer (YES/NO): YES